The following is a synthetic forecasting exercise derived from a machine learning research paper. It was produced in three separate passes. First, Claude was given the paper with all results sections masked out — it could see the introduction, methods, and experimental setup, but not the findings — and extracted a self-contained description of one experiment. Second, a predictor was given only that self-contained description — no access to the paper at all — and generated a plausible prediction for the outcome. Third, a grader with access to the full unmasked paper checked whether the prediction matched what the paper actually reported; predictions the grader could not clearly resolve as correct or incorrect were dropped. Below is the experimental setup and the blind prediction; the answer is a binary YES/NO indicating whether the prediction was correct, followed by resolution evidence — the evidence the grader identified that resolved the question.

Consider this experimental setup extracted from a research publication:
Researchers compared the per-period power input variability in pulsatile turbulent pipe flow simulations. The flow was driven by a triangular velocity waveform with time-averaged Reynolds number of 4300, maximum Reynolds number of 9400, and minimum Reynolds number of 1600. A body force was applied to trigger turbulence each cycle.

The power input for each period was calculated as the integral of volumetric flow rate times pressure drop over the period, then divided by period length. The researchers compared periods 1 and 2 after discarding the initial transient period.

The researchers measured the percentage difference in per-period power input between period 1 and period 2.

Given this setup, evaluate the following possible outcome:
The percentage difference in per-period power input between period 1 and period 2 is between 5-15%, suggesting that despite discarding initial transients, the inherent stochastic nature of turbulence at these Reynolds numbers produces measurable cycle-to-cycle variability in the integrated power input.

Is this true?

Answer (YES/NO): NO